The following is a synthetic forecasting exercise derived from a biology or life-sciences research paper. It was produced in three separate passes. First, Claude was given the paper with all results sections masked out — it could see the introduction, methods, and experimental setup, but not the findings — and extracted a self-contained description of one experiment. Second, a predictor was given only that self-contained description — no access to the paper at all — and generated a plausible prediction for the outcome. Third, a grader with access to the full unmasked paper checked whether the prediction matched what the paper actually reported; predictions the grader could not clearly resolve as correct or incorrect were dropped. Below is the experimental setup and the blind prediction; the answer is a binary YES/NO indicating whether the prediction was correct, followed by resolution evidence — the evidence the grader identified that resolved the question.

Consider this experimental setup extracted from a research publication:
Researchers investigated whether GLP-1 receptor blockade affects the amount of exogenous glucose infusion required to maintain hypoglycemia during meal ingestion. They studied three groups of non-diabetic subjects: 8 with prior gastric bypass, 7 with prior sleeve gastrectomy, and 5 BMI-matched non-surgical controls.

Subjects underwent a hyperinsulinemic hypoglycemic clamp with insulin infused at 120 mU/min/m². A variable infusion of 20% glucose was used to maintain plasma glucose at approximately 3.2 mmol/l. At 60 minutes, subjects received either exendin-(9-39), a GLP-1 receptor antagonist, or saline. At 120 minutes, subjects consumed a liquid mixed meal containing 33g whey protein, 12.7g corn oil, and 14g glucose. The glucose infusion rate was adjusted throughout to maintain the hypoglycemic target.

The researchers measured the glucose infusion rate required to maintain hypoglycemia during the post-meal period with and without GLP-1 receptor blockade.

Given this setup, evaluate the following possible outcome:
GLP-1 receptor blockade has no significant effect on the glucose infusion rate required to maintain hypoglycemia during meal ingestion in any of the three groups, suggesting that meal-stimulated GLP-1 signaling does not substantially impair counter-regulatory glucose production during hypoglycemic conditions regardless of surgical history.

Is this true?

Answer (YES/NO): NO